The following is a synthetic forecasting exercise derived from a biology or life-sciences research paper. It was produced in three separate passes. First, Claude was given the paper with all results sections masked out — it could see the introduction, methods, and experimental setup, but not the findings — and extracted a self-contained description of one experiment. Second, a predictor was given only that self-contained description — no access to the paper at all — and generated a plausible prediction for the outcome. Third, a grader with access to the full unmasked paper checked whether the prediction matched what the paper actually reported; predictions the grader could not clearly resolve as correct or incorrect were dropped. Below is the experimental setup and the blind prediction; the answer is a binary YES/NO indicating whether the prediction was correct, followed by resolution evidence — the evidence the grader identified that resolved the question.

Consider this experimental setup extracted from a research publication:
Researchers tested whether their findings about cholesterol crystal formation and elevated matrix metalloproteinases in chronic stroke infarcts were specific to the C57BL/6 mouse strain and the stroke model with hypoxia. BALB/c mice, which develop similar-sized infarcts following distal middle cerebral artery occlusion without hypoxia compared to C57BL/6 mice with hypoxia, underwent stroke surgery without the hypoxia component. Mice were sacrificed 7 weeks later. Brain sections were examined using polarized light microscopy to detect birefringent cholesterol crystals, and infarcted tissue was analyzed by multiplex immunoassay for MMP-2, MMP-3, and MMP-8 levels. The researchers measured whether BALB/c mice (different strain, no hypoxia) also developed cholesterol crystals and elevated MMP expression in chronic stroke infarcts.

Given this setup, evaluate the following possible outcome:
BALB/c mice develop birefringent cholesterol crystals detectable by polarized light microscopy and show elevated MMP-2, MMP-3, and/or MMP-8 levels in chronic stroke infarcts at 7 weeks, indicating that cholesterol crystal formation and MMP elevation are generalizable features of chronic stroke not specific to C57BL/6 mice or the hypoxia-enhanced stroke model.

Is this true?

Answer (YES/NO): YES